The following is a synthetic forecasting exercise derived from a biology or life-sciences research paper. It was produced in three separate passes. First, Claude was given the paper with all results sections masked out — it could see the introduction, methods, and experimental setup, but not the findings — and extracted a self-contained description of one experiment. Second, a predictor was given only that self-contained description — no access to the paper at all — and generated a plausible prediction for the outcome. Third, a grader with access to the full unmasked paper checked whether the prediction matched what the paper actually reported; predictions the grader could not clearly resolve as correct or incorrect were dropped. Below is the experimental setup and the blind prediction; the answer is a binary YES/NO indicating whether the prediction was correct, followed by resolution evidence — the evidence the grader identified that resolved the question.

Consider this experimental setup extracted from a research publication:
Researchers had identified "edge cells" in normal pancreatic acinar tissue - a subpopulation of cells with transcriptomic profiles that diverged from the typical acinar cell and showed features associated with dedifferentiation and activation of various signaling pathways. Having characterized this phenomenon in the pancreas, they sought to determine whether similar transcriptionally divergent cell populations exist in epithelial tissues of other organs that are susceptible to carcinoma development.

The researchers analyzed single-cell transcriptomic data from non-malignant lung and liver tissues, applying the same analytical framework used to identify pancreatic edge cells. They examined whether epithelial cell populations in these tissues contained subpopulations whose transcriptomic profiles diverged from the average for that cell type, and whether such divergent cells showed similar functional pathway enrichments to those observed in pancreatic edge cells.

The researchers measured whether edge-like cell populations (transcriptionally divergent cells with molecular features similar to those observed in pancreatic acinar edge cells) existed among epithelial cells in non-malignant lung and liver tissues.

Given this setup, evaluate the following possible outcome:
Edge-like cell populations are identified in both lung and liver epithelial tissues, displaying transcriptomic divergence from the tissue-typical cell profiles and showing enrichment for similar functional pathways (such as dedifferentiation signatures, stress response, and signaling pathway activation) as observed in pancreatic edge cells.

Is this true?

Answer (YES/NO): NO